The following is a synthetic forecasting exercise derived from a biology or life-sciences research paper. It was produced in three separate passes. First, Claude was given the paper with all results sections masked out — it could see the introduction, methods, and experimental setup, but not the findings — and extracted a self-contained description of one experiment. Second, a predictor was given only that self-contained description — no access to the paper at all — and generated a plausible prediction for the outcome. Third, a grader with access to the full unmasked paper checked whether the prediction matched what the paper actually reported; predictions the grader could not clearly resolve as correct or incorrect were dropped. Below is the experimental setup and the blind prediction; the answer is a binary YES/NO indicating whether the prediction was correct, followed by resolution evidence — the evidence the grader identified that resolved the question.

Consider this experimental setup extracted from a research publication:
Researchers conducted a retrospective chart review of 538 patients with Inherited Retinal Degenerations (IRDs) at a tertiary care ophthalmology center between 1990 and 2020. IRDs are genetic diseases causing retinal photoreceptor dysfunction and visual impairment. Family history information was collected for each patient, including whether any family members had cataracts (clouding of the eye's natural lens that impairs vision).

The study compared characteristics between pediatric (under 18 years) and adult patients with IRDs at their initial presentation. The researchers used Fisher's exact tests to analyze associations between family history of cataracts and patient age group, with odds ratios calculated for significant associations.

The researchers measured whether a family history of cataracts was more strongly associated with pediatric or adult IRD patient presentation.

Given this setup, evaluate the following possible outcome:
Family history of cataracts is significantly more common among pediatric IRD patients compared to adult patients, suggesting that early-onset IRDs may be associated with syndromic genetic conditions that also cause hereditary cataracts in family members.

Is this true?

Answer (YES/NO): NO